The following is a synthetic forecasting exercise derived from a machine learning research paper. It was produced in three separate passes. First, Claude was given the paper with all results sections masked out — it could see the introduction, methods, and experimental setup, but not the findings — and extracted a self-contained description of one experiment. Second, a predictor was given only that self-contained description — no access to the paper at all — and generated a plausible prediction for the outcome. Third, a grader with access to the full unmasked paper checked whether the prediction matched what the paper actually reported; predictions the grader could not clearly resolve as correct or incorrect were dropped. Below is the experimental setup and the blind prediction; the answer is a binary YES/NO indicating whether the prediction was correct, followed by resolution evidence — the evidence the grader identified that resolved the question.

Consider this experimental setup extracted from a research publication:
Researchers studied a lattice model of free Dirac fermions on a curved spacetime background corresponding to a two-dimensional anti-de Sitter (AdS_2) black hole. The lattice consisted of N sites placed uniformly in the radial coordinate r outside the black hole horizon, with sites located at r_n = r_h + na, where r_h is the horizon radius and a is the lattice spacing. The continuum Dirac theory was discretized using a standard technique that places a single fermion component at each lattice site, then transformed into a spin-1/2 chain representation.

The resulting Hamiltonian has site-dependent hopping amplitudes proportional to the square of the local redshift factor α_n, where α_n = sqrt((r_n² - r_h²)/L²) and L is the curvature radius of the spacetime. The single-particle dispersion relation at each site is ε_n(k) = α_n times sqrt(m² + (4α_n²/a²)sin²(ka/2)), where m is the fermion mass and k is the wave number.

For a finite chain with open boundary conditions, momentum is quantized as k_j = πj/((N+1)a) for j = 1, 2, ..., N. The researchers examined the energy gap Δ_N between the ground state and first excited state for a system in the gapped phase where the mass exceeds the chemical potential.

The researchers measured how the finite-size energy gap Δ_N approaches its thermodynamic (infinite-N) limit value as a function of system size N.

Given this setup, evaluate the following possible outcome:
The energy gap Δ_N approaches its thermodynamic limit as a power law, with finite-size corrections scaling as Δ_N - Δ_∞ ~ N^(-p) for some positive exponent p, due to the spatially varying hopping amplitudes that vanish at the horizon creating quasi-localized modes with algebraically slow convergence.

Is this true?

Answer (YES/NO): NO